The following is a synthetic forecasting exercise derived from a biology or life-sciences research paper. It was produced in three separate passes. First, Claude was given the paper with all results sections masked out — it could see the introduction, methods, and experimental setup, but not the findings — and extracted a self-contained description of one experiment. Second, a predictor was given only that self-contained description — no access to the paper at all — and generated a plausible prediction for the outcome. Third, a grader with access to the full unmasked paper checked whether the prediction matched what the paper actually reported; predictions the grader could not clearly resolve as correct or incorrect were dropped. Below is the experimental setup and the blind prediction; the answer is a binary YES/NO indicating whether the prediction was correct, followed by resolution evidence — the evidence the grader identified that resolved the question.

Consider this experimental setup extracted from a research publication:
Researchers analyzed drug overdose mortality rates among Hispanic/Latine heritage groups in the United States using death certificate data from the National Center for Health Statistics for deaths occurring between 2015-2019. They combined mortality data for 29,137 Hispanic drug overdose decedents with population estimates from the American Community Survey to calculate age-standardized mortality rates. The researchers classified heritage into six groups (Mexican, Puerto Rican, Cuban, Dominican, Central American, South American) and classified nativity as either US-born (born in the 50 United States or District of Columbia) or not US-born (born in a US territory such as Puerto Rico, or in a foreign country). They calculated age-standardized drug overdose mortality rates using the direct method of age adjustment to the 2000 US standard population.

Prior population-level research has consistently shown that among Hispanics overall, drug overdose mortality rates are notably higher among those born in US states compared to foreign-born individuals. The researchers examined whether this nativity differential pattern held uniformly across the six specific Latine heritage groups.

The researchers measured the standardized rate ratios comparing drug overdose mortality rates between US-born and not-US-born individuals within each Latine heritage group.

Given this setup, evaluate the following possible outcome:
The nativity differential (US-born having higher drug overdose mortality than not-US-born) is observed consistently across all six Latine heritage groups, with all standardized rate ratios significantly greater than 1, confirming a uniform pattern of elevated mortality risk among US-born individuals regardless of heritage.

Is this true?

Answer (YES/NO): NO